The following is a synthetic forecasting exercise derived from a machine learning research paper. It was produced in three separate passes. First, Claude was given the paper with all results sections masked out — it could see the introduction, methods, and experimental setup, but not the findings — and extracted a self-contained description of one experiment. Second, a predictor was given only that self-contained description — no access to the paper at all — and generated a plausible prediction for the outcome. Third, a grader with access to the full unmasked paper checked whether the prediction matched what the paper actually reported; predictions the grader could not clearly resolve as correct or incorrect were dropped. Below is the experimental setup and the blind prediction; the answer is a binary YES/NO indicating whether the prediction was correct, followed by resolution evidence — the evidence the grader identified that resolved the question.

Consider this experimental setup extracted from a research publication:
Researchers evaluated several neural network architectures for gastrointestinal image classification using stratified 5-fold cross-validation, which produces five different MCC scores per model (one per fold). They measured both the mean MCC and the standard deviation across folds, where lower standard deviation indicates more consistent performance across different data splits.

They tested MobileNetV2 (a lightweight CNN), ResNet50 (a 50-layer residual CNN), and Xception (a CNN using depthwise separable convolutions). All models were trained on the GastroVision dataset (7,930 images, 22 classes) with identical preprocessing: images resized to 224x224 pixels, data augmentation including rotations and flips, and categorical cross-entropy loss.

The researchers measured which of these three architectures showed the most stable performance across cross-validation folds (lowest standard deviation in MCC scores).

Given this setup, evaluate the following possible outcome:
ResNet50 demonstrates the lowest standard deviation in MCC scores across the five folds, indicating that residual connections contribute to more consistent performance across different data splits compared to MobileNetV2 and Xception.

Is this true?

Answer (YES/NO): NO